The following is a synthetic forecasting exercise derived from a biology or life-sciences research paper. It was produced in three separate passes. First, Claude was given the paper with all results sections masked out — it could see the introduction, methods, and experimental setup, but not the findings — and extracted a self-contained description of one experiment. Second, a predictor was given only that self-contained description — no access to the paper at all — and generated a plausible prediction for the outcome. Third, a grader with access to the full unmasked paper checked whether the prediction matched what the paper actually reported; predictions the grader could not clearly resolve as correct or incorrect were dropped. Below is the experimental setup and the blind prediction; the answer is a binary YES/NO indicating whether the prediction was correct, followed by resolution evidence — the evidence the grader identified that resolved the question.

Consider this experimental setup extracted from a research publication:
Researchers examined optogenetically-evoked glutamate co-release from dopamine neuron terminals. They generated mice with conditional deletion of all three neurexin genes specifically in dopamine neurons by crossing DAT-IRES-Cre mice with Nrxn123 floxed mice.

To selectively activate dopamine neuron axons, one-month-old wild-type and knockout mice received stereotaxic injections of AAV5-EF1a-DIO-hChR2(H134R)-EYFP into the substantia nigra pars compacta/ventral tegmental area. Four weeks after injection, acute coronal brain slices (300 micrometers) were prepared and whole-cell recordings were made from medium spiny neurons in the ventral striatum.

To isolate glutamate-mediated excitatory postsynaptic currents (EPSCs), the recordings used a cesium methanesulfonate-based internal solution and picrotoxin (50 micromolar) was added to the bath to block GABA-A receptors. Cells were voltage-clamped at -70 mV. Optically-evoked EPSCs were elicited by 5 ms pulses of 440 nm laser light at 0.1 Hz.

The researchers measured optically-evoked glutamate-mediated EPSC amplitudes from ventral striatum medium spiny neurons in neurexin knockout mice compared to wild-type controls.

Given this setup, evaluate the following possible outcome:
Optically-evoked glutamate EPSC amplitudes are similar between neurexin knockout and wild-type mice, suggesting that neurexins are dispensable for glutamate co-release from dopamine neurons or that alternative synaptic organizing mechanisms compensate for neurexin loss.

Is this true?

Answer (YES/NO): YES